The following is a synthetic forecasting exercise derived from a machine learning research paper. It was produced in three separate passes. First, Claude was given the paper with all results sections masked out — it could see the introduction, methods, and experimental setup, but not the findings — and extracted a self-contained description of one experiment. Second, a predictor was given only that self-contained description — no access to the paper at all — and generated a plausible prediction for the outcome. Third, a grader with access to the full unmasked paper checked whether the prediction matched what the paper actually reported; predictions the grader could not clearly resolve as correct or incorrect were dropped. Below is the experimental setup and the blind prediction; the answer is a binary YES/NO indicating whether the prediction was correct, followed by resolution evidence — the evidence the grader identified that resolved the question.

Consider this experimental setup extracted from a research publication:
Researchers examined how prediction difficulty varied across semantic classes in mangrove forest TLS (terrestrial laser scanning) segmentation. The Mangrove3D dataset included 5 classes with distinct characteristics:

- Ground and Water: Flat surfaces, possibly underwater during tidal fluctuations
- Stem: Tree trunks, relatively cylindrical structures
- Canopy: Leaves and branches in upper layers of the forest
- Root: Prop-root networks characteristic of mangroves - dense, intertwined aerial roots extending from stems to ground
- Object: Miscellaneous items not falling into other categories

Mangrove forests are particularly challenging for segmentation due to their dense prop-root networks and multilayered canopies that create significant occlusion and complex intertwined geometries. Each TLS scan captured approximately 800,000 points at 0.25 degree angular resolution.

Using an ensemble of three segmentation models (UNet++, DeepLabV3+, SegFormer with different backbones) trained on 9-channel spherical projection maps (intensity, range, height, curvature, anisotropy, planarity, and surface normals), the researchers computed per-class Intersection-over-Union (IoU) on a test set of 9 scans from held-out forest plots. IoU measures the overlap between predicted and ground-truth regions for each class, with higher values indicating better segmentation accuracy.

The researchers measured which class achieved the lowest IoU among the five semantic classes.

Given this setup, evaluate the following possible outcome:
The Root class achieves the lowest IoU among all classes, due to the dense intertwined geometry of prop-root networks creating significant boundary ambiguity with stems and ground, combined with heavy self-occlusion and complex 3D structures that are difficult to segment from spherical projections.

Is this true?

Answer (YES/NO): NO